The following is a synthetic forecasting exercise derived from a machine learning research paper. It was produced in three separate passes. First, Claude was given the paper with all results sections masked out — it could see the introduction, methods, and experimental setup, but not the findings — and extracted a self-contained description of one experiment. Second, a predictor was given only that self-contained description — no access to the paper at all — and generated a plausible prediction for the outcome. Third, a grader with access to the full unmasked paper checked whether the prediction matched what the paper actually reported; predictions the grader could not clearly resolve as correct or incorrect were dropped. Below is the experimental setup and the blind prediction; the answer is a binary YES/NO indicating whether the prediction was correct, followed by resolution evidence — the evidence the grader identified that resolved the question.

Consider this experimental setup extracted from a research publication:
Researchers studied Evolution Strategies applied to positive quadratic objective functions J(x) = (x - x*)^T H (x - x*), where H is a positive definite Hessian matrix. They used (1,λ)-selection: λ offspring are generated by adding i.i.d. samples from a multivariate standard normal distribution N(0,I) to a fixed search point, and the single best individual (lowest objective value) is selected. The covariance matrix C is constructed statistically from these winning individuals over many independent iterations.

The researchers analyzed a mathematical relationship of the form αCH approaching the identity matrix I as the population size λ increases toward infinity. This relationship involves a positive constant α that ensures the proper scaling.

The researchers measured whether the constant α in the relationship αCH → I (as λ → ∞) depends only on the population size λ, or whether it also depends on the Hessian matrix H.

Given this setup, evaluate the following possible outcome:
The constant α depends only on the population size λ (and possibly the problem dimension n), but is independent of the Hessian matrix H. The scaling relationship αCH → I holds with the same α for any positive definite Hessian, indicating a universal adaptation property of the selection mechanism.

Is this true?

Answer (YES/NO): NO